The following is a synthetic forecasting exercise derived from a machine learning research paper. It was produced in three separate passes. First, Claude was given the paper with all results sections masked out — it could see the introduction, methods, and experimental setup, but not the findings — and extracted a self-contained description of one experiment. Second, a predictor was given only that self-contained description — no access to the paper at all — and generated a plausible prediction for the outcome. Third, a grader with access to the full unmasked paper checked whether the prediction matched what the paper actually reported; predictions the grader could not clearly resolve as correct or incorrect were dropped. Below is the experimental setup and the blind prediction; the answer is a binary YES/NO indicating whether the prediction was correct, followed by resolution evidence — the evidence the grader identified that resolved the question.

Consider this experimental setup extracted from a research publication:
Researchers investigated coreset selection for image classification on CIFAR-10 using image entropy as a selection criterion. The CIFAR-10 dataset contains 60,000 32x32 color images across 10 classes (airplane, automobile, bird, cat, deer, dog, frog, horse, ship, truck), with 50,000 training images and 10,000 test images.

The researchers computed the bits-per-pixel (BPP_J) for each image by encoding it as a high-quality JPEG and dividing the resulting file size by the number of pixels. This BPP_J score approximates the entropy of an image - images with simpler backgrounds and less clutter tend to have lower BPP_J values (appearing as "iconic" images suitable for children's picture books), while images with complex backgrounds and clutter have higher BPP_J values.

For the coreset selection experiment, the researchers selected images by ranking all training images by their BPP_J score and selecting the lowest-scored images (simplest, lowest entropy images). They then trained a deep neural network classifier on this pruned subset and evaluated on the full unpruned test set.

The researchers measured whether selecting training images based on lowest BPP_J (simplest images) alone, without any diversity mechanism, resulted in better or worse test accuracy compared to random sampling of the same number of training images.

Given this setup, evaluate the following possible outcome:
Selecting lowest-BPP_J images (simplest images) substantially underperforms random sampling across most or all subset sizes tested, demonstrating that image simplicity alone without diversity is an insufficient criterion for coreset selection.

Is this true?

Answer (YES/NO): YES